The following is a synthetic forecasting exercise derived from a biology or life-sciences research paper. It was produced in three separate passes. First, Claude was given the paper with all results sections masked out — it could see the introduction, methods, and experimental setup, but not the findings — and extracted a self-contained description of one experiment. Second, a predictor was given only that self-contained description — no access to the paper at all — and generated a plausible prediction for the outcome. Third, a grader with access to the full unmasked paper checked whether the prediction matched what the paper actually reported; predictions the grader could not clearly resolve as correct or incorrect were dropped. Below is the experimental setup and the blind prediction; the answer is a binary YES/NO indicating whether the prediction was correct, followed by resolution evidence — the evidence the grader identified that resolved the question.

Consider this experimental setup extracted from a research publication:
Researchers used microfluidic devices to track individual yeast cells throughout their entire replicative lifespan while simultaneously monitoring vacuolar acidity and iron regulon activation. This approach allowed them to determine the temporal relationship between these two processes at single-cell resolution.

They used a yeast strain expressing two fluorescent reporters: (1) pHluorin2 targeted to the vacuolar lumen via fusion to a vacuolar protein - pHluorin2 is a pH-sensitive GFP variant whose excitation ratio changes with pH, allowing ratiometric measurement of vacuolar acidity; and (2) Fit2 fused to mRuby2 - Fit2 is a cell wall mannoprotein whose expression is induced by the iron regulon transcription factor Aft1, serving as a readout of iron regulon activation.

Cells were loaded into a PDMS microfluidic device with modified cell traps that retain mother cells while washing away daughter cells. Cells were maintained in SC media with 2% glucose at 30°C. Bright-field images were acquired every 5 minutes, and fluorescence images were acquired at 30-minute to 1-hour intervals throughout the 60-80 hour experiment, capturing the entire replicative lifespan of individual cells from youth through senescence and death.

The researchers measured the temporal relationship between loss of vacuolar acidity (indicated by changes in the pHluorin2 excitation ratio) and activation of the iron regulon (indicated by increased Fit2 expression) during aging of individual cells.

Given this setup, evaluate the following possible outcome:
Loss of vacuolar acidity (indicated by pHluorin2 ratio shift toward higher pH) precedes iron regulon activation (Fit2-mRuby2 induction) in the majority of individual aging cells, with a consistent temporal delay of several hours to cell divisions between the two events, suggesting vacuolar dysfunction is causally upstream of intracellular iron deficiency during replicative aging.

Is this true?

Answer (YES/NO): NO